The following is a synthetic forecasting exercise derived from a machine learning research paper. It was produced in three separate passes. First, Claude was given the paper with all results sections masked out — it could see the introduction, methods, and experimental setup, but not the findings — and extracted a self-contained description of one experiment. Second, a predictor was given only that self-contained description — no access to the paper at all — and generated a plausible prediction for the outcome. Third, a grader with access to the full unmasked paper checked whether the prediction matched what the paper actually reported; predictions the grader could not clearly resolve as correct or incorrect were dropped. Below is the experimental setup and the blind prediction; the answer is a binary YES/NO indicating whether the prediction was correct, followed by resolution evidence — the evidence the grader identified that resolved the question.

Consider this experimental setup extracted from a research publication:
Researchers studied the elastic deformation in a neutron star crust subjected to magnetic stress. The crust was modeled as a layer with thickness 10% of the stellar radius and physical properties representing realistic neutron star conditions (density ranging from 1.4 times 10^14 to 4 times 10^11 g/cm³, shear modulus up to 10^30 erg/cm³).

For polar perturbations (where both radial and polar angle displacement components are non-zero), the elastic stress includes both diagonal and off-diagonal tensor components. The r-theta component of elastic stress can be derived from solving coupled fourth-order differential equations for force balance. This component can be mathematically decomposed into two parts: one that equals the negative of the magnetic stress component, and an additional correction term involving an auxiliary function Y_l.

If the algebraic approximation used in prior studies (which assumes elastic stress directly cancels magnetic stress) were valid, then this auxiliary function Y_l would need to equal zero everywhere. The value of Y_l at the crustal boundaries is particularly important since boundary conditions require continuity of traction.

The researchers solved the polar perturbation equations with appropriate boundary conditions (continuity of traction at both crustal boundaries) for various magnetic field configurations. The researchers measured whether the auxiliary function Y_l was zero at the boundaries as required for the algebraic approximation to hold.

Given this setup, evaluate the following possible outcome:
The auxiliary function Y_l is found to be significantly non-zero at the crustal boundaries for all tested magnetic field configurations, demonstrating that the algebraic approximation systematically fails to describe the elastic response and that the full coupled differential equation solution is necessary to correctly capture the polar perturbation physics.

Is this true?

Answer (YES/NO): NO